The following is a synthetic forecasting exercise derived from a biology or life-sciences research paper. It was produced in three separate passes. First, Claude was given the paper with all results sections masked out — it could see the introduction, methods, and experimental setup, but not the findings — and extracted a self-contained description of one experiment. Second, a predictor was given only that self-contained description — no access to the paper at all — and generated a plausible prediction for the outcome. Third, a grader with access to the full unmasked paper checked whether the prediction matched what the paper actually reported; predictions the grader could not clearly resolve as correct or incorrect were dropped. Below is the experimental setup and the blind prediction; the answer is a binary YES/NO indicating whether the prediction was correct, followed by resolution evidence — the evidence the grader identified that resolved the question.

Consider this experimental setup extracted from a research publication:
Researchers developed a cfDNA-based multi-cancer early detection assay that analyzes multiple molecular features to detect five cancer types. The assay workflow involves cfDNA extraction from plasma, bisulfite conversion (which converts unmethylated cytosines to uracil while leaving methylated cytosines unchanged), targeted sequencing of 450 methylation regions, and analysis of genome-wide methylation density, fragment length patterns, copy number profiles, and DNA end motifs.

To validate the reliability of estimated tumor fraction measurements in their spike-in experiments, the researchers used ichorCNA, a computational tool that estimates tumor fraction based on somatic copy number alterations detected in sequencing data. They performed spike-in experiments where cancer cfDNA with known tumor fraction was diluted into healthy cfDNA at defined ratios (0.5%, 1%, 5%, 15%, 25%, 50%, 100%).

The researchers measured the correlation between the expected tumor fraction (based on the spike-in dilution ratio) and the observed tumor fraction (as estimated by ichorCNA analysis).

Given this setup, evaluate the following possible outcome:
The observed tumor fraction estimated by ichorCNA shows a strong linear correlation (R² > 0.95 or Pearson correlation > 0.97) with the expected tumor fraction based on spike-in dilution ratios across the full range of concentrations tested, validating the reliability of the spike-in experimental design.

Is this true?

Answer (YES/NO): NO